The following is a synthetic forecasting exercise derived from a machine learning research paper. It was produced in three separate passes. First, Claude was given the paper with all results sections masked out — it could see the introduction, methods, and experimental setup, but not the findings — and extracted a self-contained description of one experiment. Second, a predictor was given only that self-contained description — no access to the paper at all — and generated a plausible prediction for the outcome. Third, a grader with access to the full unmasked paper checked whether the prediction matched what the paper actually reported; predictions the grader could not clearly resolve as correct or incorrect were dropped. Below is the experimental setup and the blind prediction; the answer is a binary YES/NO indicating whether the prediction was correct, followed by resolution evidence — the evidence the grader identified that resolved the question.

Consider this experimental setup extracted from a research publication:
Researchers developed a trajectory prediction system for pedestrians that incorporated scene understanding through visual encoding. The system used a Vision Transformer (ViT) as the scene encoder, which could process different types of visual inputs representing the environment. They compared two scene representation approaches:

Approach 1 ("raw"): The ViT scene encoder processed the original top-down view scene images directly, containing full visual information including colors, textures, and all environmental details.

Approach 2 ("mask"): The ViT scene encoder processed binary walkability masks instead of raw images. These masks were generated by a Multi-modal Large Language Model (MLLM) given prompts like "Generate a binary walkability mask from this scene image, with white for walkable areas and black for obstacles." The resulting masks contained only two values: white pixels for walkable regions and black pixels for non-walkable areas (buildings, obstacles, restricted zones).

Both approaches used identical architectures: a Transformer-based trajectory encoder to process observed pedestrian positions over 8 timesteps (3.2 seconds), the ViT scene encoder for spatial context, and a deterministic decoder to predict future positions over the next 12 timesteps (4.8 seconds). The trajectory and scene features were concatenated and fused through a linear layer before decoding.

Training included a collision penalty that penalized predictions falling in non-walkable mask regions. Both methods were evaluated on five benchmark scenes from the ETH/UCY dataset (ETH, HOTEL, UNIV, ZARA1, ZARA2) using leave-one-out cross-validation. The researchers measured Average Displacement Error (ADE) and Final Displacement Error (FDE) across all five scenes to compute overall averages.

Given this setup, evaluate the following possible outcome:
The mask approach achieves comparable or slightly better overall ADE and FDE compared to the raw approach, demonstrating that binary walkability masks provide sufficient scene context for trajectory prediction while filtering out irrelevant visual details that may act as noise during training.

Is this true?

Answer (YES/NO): YES